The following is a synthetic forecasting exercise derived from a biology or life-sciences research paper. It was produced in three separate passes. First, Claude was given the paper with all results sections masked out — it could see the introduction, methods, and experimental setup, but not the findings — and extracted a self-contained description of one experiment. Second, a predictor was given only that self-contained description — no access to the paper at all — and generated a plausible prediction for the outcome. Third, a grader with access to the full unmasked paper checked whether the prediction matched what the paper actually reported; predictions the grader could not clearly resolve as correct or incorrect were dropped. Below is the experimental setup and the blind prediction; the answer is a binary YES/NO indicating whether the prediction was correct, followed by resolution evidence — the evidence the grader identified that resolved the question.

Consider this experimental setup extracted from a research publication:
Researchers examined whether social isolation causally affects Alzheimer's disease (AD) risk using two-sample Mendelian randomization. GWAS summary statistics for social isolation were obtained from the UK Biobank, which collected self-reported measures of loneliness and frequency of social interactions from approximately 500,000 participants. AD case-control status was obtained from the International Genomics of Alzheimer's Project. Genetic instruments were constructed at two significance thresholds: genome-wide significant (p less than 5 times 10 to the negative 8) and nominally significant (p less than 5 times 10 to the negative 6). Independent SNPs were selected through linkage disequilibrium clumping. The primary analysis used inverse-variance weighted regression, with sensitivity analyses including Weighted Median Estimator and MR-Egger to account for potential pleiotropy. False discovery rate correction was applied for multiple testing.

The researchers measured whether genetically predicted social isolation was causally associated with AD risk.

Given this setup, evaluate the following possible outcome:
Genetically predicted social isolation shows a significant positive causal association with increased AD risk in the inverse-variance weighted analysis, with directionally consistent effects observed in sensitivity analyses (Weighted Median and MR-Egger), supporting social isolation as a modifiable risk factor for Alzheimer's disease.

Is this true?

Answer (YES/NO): NO